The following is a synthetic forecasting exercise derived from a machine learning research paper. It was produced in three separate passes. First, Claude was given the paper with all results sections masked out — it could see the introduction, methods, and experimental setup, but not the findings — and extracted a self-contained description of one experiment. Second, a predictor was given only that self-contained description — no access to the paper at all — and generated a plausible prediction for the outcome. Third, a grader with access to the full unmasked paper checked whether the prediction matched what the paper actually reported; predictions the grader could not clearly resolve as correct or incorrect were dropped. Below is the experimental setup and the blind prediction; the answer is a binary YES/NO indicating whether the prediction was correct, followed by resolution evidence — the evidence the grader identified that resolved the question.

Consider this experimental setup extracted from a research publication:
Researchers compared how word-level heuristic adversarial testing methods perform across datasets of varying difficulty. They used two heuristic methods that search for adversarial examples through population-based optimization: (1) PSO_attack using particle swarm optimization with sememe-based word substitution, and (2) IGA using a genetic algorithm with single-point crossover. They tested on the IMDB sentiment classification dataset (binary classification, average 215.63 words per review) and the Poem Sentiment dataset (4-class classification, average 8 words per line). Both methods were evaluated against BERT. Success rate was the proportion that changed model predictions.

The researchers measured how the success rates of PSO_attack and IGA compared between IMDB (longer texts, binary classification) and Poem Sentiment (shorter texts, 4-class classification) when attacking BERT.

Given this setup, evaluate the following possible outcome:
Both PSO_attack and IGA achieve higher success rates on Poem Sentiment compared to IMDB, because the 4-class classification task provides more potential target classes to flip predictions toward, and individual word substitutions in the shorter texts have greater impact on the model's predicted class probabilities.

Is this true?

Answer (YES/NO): NO